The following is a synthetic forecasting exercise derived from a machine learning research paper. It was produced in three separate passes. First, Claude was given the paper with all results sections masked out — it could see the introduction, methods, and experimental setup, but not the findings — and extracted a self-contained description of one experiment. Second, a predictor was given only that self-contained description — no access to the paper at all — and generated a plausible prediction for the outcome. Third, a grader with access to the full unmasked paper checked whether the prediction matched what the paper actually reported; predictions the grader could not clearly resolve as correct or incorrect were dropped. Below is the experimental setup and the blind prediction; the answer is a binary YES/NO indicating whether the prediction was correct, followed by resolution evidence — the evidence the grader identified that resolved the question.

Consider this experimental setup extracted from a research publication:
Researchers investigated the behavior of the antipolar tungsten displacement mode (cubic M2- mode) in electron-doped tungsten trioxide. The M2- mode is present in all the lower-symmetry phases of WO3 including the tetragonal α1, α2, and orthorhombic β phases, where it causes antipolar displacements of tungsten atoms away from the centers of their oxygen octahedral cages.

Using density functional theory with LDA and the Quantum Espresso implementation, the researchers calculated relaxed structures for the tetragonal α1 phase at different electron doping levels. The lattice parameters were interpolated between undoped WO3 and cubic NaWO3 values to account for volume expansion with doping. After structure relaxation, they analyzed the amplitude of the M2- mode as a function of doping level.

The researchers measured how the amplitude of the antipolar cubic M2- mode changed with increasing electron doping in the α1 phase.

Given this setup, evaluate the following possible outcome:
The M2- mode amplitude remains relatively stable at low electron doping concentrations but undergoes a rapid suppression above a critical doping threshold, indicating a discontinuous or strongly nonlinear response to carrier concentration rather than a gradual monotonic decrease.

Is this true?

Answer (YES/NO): NO